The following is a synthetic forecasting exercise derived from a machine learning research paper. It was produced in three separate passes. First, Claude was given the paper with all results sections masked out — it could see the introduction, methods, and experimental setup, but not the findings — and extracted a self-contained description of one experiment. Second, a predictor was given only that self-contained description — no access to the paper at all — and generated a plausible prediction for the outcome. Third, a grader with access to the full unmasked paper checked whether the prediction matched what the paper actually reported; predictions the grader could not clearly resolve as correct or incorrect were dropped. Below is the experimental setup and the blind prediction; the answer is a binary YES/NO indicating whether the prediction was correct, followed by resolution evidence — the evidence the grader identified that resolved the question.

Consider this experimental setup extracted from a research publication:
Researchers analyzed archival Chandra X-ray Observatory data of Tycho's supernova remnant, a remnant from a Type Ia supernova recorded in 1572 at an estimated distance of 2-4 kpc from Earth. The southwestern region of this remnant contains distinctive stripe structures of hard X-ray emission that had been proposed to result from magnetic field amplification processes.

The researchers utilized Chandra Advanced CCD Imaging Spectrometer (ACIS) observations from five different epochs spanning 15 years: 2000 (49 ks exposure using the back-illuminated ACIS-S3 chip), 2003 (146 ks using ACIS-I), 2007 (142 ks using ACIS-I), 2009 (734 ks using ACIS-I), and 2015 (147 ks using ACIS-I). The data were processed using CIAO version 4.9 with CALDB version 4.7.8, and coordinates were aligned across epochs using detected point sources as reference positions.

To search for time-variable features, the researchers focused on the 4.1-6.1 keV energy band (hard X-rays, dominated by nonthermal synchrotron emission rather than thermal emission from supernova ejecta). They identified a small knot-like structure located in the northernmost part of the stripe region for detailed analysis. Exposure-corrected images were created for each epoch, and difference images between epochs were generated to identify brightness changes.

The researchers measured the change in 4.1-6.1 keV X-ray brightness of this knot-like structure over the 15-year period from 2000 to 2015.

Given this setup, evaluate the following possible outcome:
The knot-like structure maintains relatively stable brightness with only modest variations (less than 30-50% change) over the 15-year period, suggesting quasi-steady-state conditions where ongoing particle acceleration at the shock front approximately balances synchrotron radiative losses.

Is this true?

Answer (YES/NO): NO